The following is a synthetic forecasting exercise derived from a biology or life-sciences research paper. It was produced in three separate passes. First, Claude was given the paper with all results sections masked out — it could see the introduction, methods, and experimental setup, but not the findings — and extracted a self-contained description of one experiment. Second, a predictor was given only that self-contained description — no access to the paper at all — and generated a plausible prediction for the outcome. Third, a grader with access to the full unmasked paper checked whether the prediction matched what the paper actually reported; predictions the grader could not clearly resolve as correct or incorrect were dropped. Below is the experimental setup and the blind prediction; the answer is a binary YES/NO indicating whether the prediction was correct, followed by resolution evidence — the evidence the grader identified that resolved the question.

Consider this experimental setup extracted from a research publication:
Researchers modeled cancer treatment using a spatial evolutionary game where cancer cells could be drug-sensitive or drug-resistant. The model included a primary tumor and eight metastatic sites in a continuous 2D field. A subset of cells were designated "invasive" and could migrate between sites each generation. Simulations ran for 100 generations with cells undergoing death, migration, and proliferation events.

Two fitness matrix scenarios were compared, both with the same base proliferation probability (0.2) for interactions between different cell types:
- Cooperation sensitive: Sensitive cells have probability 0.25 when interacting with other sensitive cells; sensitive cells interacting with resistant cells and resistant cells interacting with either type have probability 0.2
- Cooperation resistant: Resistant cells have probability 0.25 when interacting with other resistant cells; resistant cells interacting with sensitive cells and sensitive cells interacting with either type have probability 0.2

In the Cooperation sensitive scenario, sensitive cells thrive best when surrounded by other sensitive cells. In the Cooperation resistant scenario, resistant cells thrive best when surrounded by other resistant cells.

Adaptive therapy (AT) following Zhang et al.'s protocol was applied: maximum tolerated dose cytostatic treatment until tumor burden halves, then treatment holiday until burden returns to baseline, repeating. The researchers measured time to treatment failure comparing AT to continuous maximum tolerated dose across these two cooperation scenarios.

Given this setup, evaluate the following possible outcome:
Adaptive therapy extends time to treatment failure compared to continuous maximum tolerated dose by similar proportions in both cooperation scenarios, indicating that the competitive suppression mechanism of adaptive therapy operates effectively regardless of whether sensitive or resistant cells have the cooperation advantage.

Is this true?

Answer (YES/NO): NO